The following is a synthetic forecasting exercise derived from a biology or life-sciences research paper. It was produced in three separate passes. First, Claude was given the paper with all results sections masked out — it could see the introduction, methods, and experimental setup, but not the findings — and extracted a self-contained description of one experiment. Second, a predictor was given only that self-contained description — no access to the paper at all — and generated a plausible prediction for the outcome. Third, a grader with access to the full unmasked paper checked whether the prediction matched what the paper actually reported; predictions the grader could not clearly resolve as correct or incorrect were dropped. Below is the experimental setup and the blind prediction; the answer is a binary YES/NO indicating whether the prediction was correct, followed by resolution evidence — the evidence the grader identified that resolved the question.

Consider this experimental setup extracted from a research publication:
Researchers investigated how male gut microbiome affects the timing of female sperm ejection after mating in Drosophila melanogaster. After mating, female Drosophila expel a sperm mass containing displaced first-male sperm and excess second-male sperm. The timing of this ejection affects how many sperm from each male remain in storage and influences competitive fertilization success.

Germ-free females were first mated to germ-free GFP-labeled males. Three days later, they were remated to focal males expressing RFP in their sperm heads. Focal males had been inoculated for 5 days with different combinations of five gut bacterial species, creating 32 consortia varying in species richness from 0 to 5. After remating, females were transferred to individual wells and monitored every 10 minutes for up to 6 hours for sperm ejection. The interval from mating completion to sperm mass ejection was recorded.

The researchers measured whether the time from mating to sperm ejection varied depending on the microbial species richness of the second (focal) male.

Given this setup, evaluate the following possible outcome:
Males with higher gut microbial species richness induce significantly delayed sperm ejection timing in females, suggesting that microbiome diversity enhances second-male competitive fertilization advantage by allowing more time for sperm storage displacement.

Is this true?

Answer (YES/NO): NO